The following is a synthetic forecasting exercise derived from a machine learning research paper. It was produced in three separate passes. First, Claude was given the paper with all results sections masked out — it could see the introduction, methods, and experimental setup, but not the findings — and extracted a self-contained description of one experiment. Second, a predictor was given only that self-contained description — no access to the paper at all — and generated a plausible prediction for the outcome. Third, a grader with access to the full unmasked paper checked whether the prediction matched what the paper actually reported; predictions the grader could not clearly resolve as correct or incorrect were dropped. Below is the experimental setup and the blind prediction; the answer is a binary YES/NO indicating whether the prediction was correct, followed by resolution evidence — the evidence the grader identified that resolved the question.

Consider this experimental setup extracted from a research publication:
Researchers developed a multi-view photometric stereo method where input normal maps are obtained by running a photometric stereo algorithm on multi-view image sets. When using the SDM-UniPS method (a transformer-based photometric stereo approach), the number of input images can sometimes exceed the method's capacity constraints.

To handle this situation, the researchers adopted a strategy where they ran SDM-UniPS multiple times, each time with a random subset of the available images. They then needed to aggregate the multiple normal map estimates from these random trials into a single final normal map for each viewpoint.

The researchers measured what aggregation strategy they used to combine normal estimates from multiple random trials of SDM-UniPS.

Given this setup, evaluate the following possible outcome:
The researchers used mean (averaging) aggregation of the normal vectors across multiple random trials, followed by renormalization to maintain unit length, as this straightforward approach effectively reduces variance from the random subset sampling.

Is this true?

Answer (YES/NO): NO